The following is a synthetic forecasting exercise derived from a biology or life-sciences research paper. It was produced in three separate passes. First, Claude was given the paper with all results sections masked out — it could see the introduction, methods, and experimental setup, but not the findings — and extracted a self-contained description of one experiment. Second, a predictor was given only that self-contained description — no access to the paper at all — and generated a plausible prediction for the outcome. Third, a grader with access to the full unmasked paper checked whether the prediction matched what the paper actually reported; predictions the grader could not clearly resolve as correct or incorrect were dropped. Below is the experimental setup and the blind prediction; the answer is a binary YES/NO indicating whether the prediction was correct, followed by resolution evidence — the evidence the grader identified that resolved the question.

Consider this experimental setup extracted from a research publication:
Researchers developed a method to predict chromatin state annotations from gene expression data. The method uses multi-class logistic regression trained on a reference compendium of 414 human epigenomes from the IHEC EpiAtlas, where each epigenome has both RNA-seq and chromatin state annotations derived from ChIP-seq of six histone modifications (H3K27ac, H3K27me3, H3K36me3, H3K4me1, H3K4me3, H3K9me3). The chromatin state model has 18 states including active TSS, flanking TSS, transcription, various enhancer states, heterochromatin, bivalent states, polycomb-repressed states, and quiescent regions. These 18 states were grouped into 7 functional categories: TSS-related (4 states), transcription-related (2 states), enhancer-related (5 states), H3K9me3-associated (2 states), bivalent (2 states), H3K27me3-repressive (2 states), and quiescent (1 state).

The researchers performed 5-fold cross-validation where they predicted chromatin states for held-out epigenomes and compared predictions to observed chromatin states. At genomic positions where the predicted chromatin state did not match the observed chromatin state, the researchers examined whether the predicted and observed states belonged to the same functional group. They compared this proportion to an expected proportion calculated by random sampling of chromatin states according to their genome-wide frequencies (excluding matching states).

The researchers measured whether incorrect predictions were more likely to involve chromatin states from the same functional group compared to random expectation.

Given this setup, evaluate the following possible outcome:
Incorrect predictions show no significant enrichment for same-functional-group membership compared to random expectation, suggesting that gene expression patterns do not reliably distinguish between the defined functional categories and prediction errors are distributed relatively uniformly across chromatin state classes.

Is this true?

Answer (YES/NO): NO